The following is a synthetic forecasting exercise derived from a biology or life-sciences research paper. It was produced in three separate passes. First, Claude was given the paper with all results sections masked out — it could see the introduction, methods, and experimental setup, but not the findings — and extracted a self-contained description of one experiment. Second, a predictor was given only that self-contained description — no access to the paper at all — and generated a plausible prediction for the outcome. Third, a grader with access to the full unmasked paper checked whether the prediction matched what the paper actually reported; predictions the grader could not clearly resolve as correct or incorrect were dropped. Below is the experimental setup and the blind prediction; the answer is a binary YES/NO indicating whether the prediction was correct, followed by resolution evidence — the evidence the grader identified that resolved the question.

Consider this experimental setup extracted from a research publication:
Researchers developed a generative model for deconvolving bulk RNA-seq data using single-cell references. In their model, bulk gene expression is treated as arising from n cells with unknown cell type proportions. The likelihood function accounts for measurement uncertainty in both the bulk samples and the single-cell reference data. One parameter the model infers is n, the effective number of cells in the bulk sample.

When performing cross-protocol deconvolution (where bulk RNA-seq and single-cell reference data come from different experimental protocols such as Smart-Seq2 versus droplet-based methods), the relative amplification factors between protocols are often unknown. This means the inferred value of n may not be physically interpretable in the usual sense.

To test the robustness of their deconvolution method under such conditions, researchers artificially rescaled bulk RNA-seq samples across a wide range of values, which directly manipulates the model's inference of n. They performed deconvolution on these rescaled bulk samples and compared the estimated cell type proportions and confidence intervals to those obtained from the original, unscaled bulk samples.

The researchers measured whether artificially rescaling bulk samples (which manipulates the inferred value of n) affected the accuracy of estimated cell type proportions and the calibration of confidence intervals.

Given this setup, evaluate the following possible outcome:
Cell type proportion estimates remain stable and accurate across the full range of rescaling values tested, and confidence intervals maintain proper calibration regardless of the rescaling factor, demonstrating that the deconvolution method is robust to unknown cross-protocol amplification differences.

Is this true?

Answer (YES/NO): YES